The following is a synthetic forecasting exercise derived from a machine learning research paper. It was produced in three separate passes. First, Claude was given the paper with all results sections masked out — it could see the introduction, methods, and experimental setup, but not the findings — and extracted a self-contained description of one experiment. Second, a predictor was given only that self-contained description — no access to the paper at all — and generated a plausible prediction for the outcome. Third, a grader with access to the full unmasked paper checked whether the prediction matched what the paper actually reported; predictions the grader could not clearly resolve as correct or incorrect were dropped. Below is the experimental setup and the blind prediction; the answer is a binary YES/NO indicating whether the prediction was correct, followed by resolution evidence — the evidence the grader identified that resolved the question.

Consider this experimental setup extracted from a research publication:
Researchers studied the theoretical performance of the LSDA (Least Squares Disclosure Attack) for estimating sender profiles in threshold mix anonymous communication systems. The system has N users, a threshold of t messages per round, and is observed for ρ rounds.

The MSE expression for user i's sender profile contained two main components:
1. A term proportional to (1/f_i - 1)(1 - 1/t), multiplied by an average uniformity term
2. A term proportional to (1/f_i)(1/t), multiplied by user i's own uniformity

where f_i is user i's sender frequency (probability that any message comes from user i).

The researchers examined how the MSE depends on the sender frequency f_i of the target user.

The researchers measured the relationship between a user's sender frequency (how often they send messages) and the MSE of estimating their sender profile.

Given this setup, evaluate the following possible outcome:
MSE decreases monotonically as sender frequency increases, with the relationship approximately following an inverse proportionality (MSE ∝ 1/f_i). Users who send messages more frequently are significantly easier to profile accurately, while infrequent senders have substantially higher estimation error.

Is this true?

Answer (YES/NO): YES